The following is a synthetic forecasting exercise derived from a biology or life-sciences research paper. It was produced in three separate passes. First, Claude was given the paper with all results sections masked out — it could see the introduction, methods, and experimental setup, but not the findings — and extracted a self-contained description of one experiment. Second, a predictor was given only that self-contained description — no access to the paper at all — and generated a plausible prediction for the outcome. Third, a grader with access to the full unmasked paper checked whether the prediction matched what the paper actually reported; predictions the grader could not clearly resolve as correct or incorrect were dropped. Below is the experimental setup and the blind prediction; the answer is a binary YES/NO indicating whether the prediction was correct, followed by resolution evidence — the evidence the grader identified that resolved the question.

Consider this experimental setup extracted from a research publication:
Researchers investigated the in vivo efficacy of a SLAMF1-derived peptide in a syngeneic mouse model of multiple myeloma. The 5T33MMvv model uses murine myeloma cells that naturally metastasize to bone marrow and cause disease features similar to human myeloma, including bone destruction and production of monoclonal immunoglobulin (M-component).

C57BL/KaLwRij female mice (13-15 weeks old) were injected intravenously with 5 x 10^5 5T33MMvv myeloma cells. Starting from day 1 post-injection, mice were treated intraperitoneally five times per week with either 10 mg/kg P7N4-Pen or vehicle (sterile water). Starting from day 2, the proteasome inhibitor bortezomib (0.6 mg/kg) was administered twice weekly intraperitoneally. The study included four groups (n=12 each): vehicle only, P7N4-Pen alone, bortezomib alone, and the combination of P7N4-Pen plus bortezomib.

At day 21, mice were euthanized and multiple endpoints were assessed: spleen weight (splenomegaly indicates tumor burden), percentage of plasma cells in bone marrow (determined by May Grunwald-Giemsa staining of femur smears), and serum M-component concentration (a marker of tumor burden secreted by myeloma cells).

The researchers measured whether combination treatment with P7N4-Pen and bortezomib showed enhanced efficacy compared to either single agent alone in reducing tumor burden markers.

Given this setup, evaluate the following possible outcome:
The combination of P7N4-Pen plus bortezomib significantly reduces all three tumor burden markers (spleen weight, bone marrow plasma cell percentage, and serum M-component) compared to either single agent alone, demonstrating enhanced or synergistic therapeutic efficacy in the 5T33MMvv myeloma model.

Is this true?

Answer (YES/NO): NO